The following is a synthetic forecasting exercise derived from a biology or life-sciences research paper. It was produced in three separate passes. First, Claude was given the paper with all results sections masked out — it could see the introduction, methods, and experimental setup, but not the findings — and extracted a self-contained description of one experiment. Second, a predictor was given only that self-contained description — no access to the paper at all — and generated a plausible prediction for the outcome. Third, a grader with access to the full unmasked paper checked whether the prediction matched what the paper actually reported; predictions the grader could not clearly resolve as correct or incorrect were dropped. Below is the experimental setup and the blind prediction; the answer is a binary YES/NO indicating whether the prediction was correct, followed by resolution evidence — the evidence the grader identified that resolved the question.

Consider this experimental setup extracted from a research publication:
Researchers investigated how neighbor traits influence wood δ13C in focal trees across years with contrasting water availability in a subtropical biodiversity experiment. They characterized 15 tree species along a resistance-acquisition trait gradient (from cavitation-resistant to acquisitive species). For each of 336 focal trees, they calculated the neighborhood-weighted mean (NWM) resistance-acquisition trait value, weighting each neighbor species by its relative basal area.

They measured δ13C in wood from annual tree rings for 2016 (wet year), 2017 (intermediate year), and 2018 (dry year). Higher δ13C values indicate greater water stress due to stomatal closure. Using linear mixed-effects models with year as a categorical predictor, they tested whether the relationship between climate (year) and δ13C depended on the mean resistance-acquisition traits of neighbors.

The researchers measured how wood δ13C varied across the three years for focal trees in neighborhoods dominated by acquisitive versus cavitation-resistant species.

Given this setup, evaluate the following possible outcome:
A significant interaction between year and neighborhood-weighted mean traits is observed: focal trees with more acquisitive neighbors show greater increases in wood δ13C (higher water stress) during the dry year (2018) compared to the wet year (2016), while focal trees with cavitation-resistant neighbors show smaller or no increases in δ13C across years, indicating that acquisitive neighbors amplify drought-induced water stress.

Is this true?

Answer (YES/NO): YES